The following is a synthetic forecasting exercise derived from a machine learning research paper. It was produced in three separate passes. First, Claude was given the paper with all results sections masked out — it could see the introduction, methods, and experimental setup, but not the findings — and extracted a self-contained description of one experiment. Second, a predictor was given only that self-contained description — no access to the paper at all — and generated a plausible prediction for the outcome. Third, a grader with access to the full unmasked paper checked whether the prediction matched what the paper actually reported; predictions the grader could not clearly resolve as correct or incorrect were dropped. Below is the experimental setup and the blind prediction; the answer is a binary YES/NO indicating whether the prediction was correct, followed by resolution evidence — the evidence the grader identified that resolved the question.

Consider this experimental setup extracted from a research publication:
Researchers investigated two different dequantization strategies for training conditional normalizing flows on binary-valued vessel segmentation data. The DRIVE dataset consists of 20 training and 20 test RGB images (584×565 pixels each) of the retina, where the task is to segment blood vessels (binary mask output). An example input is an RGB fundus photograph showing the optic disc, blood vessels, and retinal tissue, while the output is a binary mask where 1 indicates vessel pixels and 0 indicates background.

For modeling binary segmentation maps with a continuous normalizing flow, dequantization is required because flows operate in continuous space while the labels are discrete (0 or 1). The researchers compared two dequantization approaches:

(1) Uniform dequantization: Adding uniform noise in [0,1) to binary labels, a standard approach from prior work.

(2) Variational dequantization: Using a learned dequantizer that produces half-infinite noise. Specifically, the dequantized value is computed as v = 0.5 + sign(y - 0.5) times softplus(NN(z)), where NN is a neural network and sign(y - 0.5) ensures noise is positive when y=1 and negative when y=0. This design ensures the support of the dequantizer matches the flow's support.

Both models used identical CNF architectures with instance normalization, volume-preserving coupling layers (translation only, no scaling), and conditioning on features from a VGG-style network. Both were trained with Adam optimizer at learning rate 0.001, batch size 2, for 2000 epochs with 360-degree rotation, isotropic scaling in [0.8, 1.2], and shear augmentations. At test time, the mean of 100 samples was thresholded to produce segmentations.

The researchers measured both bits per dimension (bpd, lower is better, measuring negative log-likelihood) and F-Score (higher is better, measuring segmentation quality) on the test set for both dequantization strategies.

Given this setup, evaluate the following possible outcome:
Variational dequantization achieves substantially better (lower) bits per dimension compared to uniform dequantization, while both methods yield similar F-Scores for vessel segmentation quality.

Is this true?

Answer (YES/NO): NO